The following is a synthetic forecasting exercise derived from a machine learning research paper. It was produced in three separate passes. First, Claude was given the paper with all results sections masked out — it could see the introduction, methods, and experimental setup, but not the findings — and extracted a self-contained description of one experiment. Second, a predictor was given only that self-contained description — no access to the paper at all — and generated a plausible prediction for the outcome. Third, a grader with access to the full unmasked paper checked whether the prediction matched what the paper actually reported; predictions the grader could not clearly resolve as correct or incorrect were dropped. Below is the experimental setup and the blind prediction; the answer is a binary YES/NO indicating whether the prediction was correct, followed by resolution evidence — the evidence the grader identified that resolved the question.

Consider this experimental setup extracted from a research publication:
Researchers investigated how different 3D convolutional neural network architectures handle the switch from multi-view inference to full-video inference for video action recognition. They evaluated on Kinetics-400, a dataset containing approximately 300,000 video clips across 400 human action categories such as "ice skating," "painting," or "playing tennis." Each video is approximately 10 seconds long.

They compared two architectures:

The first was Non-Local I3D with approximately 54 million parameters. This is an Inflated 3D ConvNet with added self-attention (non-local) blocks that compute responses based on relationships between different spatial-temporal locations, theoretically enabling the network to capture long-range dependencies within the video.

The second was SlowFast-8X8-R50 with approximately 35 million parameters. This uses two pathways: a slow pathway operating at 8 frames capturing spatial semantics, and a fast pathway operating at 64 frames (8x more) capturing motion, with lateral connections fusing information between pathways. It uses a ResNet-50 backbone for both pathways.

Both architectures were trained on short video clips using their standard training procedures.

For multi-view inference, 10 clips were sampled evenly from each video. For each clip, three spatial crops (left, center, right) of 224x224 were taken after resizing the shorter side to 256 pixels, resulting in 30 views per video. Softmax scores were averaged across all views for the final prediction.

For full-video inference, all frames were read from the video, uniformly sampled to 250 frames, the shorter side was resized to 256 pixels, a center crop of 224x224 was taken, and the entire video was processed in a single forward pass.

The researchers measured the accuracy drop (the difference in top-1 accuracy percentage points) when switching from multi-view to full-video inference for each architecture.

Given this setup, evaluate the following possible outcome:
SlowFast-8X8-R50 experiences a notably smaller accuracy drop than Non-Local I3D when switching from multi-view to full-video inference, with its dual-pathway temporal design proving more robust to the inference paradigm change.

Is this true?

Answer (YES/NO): NO